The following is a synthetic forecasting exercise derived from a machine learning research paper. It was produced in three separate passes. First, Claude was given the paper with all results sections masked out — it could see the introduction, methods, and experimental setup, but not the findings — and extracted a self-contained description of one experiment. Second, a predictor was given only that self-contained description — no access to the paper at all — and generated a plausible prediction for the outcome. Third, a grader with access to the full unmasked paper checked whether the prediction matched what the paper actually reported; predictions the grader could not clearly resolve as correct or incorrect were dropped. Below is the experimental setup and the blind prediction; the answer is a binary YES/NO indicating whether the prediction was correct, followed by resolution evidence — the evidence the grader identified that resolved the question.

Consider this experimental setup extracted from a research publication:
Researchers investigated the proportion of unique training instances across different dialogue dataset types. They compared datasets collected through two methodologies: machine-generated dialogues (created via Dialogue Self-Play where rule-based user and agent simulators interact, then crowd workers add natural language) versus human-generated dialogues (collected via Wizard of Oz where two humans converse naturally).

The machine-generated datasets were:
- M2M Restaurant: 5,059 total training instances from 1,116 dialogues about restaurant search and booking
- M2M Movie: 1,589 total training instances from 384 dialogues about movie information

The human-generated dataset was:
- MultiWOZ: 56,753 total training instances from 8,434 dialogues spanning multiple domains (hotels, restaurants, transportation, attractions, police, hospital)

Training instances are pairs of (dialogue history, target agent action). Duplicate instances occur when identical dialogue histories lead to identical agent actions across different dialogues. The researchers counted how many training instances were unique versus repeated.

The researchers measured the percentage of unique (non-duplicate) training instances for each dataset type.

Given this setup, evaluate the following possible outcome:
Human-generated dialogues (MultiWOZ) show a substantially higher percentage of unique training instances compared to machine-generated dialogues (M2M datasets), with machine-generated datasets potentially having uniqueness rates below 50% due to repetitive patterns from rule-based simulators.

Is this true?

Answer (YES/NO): NO